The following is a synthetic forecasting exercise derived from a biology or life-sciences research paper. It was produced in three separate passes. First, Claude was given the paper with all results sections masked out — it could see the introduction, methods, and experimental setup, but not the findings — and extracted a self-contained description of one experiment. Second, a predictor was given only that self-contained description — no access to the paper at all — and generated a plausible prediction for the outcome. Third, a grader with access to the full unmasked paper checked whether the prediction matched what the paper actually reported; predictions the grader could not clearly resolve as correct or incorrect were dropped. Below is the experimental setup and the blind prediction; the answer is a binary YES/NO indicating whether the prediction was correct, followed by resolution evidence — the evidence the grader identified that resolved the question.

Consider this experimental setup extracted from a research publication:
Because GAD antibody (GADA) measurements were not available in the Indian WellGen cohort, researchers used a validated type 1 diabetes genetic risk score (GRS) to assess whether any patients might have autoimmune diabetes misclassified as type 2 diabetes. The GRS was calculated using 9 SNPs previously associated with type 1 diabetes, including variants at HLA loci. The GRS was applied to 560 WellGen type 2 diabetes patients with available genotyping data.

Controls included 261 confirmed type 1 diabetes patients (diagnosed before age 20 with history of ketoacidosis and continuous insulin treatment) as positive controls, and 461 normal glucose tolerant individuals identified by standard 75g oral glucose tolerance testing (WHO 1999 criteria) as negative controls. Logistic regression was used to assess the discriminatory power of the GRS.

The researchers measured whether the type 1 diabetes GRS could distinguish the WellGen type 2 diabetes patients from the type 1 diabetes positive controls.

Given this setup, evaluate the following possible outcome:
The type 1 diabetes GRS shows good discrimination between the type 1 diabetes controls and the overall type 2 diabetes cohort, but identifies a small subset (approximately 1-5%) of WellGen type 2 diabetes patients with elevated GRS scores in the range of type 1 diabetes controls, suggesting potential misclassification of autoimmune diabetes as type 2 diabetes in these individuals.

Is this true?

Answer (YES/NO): NO